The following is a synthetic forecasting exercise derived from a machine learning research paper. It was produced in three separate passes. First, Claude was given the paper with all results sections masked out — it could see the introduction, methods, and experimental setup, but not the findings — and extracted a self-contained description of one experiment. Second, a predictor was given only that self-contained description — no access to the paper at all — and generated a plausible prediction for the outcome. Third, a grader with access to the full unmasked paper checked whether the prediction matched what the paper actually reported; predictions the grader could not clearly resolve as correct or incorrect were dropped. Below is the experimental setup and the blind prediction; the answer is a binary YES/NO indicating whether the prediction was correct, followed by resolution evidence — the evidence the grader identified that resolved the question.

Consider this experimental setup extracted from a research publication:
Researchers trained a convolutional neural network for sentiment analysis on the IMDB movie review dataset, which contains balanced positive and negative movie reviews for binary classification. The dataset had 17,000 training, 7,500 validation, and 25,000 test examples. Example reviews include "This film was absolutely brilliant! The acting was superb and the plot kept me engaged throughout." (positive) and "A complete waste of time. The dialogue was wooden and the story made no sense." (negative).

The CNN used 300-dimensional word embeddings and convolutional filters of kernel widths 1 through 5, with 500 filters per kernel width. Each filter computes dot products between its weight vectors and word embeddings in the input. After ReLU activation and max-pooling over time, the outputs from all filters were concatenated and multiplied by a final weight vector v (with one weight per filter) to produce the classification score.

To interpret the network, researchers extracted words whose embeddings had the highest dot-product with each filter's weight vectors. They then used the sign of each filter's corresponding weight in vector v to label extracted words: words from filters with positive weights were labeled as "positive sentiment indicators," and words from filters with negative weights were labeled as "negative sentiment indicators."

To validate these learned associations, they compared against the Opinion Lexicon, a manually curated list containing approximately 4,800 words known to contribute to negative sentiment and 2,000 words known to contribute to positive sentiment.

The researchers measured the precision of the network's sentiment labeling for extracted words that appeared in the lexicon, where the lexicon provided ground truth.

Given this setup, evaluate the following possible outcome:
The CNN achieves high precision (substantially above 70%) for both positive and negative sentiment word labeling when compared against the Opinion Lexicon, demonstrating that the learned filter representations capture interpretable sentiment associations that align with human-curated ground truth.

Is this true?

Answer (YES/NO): YES